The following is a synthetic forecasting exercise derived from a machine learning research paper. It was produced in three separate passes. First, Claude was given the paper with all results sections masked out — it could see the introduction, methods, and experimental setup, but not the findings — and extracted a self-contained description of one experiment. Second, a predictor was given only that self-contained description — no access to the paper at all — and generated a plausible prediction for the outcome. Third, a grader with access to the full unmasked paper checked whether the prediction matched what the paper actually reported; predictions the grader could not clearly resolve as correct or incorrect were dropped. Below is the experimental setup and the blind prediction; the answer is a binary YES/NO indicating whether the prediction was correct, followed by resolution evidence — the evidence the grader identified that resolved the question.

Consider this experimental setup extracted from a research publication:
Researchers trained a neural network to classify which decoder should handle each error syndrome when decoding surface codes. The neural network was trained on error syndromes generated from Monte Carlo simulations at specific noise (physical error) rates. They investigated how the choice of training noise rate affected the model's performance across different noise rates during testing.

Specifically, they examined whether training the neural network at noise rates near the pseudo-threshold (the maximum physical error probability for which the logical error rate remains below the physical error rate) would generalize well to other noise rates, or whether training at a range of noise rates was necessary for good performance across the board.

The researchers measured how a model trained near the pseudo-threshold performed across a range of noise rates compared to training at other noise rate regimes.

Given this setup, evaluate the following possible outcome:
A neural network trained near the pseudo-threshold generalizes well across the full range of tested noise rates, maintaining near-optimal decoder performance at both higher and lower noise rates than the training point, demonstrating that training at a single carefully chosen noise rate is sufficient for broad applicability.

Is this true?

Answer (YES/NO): YES